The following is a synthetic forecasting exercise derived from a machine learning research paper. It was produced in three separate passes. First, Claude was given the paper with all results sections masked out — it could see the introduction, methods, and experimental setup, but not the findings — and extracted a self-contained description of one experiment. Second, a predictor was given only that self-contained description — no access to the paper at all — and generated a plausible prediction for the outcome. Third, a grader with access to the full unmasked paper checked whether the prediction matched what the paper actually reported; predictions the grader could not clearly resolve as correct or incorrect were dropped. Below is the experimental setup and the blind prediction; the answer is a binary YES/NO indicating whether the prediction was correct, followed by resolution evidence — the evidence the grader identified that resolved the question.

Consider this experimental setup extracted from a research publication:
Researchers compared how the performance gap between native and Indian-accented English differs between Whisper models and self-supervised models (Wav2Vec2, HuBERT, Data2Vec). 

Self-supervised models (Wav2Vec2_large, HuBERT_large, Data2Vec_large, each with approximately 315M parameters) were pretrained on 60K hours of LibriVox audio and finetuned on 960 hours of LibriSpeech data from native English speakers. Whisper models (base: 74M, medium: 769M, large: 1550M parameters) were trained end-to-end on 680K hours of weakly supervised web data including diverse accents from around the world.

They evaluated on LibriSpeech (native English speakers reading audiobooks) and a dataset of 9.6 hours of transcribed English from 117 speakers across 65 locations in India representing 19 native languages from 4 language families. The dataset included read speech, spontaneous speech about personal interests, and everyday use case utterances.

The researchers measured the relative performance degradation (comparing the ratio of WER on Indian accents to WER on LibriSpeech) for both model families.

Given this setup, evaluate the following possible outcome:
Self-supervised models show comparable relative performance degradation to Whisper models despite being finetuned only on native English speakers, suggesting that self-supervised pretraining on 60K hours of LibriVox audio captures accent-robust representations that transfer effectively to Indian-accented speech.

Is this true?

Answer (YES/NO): NO